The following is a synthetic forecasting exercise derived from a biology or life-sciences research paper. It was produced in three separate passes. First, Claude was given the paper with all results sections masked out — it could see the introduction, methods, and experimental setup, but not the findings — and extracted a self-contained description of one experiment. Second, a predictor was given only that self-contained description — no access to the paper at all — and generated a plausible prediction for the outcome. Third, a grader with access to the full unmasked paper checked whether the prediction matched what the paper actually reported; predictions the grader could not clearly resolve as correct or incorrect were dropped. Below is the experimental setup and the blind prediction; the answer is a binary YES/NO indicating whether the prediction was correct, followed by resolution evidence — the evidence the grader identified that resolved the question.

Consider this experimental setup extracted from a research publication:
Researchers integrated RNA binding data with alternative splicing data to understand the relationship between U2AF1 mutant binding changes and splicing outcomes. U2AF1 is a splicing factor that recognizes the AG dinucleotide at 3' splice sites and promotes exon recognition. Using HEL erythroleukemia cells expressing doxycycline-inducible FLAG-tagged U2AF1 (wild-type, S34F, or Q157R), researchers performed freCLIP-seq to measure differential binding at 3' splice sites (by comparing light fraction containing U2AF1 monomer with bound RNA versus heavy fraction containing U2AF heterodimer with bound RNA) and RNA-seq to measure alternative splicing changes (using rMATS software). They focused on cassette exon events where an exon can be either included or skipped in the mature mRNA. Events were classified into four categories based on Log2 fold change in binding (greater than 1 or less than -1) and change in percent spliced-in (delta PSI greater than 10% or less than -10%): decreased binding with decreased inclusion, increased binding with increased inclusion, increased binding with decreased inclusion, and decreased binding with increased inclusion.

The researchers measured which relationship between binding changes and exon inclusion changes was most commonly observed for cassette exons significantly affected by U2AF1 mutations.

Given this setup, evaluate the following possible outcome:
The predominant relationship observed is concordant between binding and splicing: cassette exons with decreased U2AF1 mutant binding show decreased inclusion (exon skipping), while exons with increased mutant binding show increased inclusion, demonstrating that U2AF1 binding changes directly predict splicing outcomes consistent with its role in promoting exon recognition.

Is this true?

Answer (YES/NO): NO